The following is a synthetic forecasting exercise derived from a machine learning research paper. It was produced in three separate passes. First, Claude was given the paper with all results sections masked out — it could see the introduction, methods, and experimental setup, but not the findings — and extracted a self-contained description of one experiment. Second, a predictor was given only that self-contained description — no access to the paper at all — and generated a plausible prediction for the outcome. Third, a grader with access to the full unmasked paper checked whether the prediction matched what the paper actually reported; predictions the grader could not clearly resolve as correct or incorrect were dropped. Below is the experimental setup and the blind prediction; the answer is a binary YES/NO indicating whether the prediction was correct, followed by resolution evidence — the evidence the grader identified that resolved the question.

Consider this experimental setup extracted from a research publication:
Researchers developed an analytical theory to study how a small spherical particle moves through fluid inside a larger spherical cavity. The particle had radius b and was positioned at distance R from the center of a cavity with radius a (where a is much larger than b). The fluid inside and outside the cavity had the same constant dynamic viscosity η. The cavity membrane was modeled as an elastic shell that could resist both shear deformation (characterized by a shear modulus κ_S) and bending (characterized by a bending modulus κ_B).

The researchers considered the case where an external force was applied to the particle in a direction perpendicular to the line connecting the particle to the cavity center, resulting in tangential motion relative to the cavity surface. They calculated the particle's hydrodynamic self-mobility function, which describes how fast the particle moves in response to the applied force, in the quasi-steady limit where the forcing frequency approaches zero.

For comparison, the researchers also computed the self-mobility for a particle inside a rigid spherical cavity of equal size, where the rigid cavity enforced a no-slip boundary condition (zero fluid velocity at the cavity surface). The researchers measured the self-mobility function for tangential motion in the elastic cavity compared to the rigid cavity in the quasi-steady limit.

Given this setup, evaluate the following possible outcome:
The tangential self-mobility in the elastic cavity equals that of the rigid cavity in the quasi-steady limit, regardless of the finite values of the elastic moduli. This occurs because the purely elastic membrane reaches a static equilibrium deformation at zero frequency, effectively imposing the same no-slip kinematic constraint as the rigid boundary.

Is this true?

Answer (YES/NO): NO